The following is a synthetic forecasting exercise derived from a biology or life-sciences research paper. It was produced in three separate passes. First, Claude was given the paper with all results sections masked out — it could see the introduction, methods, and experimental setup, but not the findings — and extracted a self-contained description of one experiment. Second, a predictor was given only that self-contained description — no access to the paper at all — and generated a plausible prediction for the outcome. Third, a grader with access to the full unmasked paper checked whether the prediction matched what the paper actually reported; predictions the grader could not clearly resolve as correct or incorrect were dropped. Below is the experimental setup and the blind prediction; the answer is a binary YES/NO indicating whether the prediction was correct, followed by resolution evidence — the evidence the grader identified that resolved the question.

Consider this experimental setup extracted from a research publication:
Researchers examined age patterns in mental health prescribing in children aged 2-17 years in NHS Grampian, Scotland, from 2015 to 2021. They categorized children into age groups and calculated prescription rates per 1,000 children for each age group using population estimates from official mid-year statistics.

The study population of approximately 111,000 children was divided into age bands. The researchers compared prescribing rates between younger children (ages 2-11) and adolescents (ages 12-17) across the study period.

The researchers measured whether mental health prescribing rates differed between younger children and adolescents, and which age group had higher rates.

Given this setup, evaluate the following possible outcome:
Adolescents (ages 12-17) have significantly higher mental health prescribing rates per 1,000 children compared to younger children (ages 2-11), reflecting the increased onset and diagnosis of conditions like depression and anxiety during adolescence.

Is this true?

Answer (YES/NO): YES